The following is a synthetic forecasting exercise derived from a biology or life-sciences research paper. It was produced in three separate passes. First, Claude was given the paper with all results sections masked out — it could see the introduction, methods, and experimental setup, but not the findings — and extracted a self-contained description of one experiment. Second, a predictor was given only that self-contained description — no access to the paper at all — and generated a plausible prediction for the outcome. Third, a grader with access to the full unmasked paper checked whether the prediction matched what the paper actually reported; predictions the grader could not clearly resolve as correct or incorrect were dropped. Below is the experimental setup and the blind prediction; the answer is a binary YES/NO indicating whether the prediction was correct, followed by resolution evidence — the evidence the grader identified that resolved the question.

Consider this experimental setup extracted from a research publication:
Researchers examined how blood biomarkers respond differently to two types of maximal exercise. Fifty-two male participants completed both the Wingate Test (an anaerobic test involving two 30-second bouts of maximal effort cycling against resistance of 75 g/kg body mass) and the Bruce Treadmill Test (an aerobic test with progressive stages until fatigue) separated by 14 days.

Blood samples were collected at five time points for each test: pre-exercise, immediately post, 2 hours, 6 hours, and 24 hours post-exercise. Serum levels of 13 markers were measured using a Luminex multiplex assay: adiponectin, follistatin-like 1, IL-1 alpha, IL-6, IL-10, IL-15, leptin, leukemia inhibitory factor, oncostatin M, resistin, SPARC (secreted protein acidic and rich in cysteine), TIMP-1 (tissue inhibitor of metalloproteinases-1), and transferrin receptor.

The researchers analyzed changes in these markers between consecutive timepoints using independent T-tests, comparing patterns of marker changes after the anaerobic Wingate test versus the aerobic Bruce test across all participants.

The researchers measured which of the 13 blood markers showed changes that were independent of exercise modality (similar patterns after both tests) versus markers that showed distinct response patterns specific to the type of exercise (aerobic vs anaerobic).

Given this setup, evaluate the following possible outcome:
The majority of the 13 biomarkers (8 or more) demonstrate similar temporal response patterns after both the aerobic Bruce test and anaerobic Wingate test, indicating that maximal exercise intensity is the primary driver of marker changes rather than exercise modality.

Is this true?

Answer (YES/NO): YES